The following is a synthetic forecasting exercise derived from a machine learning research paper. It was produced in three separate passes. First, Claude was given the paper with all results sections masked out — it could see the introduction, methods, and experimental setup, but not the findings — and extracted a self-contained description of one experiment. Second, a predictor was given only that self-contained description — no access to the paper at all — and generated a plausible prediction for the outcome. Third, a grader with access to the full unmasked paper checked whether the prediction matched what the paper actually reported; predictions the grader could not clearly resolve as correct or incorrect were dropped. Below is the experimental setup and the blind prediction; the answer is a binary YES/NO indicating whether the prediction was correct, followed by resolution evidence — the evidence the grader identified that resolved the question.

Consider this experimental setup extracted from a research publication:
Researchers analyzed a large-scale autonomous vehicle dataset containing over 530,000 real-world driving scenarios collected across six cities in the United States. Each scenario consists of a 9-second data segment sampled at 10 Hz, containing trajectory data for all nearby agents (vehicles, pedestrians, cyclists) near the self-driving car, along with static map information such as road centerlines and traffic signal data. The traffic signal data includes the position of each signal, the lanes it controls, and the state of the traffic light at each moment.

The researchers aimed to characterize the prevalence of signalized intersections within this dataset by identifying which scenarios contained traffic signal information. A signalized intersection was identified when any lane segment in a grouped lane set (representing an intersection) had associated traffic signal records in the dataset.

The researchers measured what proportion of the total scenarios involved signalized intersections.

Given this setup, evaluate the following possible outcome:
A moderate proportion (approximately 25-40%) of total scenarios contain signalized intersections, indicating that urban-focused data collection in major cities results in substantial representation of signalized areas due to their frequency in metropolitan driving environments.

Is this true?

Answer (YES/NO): NO